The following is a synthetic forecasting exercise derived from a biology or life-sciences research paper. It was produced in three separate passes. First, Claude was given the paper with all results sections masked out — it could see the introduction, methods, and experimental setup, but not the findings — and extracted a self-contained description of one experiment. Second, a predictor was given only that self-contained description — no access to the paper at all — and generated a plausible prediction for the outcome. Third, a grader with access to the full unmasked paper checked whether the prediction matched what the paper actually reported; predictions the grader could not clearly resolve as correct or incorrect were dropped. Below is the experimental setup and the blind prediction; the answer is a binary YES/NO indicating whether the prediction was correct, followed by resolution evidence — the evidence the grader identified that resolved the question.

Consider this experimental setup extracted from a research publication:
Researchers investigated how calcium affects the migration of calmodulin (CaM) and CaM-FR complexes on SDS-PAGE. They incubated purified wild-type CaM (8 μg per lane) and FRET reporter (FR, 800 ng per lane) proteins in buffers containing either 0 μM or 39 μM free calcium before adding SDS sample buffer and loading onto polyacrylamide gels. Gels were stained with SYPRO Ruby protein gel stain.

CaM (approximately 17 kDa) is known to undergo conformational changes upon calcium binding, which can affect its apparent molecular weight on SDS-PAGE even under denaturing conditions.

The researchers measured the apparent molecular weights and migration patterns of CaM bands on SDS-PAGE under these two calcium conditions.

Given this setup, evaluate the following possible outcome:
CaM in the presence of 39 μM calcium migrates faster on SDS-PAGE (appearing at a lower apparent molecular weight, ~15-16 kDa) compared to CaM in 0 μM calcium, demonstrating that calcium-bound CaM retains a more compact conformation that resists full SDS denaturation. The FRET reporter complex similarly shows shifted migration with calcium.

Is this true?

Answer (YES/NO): NO